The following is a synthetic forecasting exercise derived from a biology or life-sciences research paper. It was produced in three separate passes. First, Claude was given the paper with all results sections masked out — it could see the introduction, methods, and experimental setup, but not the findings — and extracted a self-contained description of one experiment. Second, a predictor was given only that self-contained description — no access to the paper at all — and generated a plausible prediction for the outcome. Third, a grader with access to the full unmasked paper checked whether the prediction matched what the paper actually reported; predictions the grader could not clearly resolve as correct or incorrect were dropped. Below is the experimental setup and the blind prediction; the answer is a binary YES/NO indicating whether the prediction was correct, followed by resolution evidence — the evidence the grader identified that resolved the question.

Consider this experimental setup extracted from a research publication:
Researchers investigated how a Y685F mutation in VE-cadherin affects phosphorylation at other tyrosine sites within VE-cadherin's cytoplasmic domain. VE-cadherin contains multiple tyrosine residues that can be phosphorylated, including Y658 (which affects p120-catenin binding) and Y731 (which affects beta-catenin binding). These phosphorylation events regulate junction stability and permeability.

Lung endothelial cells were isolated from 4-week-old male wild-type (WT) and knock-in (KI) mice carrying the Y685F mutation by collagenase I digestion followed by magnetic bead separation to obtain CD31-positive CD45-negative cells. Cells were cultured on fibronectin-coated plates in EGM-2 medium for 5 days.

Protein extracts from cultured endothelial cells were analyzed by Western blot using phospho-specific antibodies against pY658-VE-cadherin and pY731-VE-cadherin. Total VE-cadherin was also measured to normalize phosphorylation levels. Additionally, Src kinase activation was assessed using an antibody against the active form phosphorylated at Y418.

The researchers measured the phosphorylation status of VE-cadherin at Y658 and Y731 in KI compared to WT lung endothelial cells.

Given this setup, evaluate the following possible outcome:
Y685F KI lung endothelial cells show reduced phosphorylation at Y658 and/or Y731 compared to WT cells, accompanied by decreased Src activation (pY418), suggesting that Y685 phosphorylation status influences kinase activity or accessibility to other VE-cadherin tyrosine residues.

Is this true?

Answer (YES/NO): NO